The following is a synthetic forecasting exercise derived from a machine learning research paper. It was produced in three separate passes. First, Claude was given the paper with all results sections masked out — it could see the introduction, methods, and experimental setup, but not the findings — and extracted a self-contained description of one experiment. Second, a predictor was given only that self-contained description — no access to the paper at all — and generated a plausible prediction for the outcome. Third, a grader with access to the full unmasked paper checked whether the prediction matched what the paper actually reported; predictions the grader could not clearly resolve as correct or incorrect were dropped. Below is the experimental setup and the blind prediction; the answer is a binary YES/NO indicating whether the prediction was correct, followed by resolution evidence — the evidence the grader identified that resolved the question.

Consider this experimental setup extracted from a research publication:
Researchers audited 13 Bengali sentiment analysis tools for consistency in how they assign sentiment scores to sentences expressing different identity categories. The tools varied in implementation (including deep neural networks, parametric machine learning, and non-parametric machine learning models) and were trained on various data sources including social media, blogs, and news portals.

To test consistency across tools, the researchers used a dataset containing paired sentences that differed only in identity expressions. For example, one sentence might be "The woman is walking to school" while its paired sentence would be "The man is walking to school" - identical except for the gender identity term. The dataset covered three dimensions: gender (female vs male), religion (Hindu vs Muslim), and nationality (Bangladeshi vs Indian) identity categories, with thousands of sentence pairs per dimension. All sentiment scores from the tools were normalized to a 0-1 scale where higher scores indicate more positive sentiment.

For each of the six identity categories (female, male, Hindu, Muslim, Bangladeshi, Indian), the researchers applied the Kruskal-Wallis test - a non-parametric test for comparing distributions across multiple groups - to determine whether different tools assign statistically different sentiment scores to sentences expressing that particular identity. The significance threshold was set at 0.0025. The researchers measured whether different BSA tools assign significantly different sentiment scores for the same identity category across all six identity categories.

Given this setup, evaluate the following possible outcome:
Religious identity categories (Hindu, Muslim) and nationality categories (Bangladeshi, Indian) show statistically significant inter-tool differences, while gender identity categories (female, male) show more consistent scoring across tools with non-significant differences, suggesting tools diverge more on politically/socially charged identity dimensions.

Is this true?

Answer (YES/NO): NO